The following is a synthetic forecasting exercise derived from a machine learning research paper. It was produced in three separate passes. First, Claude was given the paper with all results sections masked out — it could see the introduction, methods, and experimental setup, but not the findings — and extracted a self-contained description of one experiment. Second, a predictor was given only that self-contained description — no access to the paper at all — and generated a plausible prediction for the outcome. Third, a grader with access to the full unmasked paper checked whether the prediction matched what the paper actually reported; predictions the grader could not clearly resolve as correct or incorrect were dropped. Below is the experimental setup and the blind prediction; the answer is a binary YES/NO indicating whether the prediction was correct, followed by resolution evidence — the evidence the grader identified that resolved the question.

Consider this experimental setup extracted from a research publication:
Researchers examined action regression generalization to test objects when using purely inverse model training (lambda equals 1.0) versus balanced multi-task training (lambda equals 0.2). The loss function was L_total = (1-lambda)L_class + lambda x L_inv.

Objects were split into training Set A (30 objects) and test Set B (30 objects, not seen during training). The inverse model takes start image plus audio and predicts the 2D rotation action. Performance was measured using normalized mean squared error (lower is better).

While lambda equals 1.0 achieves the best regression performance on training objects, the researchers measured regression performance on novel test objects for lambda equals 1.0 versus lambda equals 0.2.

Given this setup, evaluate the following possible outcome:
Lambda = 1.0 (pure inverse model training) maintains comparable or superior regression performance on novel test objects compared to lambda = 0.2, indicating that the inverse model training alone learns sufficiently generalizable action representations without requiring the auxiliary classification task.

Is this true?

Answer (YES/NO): NO